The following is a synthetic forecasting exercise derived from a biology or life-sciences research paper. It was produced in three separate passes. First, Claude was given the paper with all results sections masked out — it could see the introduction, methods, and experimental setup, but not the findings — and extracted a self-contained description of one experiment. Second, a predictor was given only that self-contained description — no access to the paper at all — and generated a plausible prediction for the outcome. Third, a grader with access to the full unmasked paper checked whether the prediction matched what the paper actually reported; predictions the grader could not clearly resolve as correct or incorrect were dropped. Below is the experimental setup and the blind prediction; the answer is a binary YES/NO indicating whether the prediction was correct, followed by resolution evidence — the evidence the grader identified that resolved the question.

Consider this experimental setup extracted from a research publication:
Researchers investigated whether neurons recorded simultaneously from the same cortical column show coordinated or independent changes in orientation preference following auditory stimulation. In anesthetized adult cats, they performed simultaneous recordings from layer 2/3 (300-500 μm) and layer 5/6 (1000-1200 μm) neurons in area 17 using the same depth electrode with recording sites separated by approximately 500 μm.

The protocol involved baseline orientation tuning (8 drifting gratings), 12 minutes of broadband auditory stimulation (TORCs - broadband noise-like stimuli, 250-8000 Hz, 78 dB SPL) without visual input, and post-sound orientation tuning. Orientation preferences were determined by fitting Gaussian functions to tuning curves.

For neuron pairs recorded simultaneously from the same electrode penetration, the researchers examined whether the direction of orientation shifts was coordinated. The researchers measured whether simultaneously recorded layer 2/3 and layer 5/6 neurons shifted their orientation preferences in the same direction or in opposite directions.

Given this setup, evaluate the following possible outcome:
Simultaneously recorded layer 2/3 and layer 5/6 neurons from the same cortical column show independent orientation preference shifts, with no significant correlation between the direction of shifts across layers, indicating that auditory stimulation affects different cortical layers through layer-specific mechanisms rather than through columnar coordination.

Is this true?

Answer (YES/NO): YES